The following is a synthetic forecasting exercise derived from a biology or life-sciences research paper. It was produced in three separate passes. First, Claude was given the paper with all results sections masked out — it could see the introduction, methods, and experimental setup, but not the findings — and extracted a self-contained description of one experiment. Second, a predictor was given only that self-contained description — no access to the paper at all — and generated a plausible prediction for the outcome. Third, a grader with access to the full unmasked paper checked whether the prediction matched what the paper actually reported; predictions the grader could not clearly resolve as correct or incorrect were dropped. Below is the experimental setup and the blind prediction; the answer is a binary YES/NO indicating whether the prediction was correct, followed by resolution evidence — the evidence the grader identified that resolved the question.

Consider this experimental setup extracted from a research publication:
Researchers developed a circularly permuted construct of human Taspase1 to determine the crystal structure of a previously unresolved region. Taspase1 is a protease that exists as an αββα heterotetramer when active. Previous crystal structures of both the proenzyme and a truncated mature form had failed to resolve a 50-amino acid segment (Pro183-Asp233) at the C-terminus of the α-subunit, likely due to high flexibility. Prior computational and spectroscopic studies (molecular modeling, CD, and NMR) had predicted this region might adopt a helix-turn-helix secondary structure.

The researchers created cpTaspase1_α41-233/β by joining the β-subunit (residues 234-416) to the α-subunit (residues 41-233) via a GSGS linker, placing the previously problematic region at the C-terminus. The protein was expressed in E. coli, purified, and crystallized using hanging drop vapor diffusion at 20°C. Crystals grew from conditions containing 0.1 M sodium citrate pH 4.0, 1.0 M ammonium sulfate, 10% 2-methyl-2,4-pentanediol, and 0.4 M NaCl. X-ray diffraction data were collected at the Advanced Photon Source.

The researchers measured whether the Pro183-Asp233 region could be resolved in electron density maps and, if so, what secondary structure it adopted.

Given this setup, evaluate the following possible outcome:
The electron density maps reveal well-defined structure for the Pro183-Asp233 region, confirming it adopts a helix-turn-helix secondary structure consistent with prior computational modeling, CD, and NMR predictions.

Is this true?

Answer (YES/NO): NO